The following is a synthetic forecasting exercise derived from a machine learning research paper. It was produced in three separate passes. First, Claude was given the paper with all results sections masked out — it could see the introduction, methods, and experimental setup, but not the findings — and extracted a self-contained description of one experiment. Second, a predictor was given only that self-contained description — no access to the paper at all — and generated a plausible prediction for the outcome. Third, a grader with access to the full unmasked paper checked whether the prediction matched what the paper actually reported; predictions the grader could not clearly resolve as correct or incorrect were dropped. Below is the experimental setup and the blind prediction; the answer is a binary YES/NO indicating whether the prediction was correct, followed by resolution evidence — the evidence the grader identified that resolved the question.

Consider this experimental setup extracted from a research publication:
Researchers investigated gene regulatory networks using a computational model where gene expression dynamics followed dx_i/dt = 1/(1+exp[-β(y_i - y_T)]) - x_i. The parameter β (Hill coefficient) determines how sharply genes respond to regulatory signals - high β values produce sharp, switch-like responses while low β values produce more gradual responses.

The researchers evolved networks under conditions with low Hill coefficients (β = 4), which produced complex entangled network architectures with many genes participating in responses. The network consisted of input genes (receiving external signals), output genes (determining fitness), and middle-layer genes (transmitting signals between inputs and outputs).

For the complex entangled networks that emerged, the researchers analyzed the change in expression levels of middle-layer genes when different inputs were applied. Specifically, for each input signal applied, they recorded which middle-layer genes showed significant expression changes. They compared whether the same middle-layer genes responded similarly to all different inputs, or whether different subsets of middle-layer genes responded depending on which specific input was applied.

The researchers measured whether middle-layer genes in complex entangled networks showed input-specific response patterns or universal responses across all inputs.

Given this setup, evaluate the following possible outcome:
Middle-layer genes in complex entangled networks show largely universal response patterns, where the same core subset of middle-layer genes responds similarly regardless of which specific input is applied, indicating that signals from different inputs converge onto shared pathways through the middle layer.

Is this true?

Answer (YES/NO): YES